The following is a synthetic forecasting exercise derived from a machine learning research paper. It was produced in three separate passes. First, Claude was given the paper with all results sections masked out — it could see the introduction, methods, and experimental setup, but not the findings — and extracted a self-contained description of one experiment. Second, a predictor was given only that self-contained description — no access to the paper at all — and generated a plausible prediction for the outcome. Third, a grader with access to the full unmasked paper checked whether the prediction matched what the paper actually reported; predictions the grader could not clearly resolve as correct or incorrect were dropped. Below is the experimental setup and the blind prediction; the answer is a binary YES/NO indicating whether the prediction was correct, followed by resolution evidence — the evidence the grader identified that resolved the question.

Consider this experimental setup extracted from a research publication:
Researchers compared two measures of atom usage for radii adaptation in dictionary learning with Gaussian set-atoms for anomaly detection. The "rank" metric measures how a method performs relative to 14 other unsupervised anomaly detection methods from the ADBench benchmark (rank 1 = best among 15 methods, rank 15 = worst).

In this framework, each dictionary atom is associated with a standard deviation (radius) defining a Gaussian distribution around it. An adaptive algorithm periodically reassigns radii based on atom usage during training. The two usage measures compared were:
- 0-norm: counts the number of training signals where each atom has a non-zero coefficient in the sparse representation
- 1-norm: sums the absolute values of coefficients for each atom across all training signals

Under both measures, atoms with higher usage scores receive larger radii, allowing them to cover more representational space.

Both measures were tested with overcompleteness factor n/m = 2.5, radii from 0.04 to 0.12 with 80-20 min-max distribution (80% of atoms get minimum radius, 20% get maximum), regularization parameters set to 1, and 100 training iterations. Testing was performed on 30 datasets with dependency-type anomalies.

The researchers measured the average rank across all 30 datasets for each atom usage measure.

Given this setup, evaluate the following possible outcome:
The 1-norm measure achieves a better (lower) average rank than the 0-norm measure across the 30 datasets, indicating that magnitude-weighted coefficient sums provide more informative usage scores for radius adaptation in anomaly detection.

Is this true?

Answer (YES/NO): NO